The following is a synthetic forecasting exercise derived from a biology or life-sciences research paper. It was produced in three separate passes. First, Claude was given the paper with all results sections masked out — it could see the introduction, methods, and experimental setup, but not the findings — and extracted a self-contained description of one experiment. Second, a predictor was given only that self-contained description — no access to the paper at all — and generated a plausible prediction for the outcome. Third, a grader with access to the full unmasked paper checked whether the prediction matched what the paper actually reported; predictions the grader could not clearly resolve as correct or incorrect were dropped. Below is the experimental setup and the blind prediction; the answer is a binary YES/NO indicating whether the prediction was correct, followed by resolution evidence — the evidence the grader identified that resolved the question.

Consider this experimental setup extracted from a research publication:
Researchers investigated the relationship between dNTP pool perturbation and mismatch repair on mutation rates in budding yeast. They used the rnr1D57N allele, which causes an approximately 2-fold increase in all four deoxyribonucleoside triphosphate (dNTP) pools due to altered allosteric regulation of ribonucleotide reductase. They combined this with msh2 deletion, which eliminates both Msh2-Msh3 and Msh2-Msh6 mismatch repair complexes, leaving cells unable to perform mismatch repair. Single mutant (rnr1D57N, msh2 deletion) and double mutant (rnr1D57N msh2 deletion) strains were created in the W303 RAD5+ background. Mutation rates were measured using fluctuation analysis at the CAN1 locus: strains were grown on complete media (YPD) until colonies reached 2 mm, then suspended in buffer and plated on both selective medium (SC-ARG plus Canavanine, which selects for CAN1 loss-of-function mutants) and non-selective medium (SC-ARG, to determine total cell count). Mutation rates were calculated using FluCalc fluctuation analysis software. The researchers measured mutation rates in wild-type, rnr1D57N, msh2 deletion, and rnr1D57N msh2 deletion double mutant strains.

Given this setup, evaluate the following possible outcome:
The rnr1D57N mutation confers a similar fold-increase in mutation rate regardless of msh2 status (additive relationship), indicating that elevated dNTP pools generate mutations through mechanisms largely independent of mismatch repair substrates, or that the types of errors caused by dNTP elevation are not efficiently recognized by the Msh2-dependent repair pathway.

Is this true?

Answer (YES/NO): NO